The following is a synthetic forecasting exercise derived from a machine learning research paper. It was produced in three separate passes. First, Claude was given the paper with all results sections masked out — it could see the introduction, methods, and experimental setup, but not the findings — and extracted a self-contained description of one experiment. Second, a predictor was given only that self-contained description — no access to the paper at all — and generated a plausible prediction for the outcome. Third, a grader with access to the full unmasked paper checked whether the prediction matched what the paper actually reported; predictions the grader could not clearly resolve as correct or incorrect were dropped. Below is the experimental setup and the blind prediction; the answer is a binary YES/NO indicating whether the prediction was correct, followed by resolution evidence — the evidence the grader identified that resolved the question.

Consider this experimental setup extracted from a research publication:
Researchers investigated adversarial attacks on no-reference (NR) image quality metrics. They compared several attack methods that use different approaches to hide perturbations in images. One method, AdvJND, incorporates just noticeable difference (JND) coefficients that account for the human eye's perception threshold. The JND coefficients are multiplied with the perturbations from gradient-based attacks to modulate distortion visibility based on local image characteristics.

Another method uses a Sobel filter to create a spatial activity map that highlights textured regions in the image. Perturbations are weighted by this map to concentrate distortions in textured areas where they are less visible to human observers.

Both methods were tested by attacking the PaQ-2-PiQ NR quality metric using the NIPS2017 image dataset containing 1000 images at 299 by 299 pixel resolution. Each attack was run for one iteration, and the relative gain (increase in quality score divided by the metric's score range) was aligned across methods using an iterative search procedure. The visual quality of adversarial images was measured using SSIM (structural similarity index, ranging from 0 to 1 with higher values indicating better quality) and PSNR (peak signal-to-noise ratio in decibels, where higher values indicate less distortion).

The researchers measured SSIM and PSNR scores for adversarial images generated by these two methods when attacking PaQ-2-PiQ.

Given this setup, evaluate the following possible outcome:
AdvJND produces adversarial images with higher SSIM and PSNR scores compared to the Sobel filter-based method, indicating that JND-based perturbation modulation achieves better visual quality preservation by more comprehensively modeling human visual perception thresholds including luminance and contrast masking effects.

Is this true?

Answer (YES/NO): NO